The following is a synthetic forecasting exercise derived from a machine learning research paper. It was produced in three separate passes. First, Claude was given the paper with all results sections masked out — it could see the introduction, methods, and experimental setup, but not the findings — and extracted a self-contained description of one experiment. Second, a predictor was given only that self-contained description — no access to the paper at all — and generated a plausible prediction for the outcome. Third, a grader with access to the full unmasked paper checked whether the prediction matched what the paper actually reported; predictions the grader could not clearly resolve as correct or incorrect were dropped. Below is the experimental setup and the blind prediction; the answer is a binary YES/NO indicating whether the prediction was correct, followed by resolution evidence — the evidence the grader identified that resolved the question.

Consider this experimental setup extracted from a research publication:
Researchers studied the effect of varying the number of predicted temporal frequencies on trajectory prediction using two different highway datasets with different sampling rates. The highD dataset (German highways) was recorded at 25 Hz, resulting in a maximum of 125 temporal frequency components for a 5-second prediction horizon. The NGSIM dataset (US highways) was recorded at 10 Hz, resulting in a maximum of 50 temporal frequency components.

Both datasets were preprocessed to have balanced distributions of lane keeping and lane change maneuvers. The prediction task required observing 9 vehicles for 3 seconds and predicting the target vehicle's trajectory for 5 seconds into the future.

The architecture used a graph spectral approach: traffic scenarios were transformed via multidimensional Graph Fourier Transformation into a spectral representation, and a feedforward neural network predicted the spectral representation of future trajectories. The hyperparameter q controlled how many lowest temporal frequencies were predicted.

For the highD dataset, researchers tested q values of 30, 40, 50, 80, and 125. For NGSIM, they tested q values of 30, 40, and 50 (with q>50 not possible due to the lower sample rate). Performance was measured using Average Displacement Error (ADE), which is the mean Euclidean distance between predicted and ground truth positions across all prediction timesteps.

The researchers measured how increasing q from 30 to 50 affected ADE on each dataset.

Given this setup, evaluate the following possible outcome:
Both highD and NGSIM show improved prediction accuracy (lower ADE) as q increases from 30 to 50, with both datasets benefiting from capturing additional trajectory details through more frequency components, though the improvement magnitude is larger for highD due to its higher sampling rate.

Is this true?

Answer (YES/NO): NO